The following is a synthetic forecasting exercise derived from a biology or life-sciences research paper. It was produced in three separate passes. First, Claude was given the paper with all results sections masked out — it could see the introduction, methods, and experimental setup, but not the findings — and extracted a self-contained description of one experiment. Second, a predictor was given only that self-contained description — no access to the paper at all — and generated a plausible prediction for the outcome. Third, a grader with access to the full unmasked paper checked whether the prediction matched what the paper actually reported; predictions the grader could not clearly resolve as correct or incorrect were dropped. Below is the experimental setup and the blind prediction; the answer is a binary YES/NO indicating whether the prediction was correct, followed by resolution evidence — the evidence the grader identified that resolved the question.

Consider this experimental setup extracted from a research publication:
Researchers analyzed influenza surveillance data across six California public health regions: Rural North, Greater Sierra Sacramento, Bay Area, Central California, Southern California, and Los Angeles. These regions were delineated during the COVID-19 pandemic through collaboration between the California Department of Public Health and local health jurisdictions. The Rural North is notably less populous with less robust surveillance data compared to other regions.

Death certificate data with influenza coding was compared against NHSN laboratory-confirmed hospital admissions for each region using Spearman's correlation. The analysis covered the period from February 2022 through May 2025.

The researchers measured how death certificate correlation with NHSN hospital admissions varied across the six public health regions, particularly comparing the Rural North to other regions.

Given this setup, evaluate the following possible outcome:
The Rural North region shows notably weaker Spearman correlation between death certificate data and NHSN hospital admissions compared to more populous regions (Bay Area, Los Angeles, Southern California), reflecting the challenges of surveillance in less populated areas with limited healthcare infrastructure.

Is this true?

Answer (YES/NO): YES